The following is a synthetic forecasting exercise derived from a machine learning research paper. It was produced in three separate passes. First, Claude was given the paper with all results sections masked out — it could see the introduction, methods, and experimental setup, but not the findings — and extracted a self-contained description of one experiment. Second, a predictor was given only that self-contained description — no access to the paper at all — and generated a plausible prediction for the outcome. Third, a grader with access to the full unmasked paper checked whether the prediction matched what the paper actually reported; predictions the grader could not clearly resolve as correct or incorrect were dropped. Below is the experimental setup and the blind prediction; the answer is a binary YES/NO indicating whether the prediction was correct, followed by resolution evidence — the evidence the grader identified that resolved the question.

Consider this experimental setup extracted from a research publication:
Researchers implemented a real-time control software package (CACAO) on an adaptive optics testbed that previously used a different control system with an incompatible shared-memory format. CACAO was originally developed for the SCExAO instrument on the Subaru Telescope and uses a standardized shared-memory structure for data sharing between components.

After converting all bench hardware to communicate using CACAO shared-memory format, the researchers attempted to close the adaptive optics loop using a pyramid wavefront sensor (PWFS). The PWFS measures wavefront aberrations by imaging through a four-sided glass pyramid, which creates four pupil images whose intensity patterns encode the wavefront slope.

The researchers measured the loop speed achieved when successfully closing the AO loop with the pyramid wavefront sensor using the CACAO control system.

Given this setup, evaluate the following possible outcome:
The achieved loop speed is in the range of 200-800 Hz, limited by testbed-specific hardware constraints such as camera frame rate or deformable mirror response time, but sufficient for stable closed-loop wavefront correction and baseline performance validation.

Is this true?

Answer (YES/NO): NO